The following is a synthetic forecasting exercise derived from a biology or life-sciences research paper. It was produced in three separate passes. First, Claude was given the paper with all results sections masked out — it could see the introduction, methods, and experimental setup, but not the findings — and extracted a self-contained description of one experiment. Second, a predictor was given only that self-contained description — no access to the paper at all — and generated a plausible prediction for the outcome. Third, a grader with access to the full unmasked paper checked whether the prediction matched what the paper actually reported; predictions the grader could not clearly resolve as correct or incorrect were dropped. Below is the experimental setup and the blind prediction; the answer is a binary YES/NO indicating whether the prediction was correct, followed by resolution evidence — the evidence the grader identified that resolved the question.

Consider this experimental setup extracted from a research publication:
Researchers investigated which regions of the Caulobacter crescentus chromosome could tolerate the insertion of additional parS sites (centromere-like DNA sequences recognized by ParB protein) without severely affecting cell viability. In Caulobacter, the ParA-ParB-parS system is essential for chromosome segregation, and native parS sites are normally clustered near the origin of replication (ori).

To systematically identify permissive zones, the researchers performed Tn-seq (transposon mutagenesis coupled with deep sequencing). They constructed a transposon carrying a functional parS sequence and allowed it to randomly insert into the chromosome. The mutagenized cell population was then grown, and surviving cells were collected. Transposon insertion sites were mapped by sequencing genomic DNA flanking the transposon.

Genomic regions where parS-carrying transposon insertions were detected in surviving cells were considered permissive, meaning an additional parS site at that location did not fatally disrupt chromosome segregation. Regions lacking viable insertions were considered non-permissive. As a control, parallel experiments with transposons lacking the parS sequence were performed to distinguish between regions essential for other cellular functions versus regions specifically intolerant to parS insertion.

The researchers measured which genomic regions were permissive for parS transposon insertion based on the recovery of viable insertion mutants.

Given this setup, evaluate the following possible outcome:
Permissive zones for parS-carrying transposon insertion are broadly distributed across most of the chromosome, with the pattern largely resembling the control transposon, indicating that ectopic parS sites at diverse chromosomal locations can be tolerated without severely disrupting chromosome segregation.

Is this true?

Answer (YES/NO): NO